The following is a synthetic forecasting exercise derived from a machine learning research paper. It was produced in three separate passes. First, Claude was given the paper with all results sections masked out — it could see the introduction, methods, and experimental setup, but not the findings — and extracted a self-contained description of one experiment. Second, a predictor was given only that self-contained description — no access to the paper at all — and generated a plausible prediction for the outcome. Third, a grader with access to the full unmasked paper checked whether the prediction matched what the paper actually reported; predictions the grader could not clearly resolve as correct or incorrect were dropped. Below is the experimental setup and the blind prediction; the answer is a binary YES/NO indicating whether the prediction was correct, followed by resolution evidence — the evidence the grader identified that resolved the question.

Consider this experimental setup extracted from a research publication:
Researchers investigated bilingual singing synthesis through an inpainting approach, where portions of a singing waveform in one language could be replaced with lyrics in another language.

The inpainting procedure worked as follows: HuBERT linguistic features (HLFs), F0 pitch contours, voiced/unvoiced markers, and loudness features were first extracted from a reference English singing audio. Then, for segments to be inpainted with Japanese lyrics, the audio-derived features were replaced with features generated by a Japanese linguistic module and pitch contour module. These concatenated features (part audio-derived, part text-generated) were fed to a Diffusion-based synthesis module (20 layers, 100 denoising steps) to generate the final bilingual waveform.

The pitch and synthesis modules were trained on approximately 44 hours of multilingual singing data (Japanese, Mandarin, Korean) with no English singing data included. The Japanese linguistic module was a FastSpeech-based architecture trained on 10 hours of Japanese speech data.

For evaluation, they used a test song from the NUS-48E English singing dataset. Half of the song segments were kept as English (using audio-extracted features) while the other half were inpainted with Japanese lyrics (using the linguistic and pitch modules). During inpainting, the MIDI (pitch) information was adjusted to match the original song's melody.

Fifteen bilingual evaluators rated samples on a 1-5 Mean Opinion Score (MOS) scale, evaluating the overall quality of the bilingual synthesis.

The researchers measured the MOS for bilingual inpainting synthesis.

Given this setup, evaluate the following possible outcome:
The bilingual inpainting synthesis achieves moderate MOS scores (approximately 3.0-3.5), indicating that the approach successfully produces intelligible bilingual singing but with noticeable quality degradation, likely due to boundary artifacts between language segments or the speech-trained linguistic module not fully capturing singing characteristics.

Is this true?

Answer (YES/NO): NO